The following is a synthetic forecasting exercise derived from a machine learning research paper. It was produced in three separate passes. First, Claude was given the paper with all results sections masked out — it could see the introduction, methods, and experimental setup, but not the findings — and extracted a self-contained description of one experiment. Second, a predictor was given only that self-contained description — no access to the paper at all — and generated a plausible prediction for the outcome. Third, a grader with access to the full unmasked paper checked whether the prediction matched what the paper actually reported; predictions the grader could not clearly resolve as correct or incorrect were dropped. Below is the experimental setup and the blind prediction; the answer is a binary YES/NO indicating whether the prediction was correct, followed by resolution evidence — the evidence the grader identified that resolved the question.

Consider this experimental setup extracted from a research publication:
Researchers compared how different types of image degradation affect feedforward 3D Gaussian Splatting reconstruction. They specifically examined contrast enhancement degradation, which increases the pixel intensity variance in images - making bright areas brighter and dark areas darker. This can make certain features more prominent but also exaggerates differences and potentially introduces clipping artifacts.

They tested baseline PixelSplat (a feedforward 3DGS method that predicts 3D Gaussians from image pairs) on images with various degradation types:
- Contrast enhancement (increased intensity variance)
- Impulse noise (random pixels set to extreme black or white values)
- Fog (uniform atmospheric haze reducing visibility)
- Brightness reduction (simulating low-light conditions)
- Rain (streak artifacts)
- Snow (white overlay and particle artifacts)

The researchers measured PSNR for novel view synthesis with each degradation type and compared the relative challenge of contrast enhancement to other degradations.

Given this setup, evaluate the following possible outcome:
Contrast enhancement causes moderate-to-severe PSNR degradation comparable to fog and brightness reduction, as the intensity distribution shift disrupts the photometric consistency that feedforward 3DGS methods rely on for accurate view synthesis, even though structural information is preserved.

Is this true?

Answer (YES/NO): NO